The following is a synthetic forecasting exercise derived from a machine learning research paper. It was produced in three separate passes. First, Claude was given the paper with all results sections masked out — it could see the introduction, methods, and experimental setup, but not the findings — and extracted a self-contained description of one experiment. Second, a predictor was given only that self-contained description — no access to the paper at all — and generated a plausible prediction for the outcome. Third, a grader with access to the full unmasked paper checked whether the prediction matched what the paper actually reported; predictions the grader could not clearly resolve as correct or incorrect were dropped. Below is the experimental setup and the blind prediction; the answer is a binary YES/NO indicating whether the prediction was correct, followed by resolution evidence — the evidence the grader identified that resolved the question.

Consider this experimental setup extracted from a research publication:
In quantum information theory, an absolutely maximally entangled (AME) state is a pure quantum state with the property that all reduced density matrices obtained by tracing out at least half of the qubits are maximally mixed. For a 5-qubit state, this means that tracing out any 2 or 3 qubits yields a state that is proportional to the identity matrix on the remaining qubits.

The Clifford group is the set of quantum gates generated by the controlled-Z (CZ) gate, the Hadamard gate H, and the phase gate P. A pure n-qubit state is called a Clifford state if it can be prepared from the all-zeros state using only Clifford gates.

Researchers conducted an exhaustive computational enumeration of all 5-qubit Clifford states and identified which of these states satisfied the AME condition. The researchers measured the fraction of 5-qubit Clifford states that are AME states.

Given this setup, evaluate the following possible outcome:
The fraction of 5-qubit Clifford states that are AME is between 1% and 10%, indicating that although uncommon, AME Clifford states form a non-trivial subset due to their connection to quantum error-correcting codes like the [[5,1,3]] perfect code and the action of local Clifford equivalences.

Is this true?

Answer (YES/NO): NO